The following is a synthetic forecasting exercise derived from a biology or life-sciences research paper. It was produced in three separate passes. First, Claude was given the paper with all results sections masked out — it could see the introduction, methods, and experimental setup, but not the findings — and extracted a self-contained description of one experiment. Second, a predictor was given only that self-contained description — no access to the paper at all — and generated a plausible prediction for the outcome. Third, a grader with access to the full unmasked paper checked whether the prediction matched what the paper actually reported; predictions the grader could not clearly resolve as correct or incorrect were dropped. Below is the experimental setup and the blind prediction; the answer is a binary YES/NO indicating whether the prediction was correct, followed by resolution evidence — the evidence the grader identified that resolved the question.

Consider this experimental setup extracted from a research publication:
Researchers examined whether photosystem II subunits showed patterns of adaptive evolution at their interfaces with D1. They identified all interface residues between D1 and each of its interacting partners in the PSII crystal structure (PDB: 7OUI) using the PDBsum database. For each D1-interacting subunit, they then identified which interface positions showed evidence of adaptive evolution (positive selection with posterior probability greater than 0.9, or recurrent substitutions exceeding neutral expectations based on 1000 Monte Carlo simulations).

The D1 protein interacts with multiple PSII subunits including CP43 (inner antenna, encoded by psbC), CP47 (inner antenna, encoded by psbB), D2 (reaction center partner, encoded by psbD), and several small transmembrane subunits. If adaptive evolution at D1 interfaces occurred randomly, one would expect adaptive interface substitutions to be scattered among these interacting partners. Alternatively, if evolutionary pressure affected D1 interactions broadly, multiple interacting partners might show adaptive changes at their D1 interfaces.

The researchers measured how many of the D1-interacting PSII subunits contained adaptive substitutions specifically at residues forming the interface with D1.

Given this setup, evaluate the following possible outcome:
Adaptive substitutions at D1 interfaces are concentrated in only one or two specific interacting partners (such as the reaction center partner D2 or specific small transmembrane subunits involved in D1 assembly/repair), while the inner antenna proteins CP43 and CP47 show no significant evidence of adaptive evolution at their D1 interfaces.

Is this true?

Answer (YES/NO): NO